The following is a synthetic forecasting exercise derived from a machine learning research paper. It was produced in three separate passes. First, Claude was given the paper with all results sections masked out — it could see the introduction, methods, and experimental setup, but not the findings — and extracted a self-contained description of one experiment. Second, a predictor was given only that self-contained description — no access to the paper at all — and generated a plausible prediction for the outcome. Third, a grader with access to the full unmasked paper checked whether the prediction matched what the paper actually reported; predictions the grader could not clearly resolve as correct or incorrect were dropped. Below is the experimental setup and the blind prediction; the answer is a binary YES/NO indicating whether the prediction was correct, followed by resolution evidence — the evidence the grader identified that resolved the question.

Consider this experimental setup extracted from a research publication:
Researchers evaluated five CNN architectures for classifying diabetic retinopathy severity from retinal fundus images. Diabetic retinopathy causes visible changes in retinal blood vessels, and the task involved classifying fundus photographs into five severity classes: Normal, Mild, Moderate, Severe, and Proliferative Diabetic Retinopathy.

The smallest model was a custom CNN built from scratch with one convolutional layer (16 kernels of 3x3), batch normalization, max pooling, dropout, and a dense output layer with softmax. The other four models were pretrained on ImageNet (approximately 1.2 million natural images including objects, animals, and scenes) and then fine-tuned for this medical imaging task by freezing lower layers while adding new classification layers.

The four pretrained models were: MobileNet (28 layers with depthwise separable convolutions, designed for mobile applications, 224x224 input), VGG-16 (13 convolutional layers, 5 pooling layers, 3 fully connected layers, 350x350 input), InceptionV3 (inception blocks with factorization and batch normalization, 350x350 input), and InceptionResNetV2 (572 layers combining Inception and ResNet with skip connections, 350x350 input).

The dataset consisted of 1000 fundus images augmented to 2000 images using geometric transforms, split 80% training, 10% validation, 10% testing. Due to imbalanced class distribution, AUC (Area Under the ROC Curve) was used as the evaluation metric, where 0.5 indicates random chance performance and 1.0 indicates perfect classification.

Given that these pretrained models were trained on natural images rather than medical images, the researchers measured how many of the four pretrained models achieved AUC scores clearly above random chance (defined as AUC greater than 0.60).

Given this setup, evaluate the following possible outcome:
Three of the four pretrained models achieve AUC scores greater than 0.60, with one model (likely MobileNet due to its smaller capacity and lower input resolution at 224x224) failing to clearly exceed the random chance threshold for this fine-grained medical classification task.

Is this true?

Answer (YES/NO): NO